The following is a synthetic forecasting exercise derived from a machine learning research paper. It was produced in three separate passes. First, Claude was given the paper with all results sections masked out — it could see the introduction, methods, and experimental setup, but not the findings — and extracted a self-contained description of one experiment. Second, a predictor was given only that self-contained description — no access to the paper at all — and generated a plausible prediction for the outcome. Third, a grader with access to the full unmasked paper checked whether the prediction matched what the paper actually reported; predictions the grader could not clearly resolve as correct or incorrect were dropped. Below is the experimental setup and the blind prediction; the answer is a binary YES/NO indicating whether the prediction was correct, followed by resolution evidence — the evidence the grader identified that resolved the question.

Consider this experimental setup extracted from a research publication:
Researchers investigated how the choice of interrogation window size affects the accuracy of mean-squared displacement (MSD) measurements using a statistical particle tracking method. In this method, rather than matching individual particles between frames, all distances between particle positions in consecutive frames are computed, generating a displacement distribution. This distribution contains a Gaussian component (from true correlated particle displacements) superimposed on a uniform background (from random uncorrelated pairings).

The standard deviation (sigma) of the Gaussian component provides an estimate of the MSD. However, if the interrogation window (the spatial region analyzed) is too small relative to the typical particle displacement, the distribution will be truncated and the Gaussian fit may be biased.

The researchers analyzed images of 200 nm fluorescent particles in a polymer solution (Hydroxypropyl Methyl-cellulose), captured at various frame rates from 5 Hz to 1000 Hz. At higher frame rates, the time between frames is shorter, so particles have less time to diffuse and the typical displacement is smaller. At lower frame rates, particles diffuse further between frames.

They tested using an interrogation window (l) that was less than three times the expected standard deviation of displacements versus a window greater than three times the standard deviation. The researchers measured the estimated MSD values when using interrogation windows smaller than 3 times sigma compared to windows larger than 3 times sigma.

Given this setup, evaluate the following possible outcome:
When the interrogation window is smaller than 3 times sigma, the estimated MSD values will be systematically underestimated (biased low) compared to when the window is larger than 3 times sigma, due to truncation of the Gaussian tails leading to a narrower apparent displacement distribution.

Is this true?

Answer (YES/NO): NO